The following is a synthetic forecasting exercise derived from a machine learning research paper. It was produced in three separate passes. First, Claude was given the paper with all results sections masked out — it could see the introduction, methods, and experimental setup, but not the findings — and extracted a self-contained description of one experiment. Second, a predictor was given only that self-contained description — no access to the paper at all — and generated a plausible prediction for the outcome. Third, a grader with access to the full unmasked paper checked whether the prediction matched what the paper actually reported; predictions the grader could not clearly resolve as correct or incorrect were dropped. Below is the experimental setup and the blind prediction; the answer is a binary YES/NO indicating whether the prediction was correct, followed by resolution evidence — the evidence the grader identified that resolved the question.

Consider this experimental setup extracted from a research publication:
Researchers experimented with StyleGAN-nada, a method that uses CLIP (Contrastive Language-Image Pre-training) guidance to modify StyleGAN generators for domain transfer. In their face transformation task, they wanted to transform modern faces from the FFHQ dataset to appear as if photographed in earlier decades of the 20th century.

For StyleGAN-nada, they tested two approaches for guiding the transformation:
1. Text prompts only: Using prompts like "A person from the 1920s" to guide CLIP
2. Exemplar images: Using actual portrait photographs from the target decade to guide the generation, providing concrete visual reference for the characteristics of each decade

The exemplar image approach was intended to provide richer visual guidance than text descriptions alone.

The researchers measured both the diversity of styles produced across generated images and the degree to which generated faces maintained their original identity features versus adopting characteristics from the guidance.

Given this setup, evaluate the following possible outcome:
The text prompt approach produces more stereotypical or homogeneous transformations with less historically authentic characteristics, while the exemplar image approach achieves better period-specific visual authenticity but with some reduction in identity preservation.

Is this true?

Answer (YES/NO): NO